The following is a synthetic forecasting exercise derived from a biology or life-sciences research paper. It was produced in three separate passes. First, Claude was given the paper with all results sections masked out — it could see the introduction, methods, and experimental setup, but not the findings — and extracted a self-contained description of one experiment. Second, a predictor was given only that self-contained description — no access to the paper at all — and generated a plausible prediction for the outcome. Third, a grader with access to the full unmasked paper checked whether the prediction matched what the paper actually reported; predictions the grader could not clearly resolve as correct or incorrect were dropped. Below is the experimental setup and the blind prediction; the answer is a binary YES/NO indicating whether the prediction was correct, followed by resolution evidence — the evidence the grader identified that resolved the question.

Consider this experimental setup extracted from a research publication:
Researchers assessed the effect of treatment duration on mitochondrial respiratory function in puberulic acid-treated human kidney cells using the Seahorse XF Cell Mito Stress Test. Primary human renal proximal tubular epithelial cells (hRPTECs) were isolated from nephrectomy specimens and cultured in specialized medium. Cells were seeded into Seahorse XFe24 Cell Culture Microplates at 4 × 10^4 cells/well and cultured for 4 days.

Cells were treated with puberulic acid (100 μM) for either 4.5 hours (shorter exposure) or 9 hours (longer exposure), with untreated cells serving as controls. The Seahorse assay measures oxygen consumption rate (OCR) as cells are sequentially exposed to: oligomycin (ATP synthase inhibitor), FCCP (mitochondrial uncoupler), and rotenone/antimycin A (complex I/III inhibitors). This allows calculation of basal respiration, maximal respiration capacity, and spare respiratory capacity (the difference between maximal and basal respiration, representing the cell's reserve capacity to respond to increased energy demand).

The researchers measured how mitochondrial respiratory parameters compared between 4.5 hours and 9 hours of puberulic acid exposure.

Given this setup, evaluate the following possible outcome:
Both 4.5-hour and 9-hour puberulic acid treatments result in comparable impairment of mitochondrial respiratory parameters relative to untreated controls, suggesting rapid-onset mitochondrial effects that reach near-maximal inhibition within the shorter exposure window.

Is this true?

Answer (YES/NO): NO